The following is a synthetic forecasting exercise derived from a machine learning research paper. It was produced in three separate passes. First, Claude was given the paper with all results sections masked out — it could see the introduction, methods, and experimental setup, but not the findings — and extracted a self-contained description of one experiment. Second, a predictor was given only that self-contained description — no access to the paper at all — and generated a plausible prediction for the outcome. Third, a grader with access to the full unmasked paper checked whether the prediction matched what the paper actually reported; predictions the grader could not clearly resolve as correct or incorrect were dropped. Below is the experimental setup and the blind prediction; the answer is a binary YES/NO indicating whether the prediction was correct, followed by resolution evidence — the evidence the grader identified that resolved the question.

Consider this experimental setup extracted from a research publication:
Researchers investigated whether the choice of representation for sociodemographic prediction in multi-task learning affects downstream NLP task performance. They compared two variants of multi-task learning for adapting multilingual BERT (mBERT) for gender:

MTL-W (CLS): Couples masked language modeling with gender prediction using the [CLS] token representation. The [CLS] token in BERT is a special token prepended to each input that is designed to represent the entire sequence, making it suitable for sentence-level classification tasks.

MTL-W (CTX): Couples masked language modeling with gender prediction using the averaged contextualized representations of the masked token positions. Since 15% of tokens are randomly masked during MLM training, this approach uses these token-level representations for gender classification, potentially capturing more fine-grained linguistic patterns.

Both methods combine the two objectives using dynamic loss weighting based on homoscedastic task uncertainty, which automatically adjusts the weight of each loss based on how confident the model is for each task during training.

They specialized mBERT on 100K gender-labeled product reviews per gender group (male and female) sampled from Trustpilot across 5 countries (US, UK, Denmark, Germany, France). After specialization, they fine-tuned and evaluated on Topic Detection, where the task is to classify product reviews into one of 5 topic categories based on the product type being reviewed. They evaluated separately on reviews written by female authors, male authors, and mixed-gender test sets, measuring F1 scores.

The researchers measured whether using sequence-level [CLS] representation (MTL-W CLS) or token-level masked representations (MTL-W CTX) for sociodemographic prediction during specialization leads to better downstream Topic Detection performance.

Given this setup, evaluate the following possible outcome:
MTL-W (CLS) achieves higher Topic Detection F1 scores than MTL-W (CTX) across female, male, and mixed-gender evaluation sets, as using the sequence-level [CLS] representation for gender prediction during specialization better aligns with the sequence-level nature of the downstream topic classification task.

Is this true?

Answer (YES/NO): NO